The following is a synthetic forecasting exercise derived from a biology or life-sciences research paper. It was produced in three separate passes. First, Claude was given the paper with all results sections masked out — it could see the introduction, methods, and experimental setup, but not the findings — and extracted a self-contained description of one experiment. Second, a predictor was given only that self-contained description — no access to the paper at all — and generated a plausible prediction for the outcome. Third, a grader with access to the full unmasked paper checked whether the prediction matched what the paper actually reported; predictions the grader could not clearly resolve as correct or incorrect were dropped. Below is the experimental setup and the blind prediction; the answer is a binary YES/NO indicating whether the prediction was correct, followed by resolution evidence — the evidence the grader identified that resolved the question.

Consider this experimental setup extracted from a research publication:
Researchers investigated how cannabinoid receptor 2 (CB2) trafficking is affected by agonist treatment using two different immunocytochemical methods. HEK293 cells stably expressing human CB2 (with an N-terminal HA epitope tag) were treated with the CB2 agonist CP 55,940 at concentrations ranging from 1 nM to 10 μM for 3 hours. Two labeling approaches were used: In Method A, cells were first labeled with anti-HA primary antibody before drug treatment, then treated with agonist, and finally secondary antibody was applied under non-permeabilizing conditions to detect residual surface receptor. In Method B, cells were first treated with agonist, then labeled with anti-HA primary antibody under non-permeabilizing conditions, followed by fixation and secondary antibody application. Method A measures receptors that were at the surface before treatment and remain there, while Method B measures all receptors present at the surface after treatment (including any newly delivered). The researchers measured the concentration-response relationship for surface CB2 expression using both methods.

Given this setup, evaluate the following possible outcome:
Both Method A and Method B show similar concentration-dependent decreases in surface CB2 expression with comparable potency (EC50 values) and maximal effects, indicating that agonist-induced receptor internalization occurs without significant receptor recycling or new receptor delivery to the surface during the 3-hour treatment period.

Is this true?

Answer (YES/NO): NO